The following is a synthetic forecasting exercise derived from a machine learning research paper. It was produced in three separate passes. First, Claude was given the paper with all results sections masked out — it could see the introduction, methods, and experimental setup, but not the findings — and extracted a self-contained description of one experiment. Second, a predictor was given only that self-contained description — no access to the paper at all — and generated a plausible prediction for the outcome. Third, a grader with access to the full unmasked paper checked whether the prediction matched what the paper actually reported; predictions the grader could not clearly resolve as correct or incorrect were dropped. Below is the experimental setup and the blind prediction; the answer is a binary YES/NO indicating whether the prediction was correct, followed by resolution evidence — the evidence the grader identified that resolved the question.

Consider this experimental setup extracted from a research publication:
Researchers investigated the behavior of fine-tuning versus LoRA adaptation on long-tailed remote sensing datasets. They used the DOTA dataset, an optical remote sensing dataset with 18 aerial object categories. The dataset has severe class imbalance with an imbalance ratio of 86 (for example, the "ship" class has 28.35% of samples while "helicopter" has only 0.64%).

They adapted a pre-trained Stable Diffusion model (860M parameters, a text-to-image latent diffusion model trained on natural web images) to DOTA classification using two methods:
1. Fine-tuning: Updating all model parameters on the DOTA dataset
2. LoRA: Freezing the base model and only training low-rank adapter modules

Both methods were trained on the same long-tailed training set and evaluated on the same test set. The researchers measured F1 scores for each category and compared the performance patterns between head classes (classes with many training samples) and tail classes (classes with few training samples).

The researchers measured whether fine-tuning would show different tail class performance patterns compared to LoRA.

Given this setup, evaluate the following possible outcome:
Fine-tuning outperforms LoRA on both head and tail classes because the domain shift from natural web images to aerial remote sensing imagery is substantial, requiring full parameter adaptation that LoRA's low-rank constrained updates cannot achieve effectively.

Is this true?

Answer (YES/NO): NO